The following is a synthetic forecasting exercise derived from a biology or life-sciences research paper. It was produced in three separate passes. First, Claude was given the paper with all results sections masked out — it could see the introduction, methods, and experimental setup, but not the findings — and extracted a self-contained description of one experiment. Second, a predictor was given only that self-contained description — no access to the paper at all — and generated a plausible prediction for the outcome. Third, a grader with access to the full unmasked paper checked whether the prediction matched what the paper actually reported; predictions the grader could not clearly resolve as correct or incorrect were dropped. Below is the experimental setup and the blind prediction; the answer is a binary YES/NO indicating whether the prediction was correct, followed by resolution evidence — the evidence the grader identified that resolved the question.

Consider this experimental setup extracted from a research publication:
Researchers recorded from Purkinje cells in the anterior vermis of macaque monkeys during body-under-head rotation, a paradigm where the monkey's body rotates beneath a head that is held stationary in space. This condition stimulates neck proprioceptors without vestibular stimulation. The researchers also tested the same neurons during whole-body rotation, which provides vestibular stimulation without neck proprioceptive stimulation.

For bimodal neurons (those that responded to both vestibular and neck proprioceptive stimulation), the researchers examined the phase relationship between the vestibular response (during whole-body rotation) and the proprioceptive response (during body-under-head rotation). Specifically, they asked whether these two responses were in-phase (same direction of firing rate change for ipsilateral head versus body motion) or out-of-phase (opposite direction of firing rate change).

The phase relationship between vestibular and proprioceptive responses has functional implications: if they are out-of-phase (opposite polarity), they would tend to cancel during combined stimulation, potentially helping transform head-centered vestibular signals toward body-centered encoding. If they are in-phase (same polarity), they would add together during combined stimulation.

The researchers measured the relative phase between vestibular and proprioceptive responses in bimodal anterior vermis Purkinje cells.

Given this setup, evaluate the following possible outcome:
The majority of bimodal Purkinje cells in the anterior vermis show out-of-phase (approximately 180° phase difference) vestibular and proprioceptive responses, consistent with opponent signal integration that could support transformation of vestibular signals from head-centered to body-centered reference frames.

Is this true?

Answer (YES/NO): YES